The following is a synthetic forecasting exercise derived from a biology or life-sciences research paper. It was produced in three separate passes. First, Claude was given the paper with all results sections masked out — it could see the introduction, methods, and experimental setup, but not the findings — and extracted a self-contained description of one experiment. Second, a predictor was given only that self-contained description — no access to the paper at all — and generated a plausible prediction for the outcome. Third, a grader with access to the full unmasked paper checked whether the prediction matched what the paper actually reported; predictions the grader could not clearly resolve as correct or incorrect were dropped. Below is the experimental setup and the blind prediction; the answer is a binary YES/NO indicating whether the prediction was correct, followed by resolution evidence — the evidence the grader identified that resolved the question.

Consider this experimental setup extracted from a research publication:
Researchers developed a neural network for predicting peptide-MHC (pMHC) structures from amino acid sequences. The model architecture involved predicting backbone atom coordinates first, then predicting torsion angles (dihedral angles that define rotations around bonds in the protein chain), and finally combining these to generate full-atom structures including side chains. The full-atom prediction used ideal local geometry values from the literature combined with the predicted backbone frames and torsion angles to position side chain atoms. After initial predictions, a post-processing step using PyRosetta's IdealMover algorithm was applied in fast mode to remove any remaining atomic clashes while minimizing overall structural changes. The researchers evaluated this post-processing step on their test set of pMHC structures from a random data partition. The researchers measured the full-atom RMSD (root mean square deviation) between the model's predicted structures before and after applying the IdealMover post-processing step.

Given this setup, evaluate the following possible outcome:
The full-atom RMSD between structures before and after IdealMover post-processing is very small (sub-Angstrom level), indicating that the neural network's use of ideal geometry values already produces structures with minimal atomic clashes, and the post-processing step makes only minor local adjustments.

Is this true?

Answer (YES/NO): YES